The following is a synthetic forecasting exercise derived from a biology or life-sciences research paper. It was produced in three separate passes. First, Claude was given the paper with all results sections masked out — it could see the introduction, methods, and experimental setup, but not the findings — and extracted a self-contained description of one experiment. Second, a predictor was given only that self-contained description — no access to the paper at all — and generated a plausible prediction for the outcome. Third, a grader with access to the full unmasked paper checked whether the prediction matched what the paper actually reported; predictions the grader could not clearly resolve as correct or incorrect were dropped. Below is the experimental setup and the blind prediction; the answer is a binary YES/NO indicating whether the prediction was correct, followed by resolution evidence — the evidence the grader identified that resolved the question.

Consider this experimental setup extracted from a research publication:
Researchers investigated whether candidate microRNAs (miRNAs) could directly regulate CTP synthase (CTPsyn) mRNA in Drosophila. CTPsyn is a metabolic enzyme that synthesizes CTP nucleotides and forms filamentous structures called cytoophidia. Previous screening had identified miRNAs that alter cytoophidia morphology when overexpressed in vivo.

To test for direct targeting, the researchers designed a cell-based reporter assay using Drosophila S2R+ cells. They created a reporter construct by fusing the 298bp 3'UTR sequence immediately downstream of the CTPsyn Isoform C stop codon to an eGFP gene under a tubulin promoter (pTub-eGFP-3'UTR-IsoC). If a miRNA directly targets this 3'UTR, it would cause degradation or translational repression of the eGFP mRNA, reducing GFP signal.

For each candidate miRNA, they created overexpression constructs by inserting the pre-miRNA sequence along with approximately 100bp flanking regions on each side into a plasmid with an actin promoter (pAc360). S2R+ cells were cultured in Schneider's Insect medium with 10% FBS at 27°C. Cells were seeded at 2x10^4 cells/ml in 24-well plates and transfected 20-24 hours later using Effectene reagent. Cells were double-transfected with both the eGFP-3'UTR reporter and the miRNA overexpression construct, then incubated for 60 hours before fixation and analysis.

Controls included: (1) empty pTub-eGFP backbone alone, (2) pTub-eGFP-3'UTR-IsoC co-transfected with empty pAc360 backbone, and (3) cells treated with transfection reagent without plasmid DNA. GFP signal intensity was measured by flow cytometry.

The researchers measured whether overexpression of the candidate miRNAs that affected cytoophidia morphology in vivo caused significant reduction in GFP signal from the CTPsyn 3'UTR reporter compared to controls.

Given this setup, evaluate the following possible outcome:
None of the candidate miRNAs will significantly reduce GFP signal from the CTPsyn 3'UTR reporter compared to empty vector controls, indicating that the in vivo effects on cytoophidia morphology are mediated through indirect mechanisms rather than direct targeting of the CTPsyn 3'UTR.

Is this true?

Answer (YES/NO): NO